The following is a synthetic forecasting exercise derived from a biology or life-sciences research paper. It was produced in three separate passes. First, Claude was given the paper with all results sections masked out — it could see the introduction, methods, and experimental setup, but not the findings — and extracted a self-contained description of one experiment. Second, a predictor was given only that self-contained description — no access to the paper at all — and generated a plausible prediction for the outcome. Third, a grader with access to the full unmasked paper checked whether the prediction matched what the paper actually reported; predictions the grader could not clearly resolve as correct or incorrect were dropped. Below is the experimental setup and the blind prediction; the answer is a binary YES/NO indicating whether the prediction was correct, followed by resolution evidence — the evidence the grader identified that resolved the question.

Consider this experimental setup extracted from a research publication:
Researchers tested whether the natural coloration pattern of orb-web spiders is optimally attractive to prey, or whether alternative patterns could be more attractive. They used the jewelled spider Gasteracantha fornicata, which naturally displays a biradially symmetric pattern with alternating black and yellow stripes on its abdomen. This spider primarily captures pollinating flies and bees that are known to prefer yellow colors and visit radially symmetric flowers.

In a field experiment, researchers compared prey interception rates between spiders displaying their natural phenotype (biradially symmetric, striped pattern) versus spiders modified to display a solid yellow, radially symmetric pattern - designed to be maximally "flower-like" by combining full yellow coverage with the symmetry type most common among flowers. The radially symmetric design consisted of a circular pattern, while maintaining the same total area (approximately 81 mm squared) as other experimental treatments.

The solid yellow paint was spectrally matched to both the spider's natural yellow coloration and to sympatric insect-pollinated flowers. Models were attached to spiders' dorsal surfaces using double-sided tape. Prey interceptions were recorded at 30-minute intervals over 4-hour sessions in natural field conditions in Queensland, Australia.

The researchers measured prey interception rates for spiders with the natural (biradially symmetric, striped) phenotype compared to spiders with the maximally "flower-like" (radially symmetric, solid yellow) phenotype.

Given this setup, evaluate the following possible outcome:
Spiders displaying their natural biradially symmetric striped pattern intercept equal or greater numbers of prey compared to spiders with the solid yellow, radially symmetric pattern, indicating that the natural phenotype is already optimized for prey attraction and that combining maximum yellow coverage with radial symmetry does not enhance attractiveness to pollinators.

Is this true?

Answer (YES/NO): YES